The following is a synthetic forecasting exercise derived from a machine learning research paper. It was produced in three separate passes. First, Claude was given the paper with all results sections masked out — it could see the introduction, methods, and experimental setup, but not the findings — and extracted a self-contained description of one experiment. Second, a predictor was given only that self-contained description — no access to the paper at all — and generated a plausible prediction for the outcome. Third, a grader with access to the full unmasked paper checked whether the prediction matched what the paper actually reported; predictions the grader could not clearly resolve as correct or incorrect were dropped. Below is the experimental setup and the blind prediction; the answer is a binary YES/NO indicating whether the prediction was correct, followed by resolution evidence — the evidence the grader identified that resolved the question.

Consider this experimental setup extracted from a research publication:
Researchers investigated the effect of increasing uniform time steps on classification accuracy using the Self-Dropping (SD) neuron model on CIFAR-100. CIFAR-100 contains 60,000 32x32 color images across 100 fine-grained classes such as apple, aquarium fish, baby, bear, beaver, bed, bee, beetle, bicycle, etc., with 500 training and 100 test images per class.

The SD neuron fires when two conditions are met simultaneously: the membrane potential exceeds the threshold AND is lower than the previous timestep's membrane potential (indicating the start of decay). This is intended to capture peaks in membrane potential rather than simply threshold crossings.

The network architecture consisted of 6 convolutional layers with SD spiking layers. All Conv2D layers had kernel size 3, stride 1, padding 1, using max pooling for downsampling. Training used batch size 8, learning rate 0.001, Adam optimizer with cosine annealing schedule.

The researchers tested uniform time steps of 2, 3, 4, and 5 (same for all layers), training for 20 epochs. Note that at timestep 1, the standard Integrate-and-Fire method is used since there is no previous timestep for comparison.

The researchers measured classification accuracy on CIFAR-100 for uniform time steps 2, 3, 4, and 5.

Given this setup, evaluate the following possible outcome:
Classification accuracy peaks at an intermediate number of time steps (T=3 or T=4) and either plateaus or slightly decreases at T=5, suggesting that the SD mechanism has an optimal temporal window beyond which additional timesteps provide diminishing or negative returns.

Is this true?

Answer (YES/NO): NO